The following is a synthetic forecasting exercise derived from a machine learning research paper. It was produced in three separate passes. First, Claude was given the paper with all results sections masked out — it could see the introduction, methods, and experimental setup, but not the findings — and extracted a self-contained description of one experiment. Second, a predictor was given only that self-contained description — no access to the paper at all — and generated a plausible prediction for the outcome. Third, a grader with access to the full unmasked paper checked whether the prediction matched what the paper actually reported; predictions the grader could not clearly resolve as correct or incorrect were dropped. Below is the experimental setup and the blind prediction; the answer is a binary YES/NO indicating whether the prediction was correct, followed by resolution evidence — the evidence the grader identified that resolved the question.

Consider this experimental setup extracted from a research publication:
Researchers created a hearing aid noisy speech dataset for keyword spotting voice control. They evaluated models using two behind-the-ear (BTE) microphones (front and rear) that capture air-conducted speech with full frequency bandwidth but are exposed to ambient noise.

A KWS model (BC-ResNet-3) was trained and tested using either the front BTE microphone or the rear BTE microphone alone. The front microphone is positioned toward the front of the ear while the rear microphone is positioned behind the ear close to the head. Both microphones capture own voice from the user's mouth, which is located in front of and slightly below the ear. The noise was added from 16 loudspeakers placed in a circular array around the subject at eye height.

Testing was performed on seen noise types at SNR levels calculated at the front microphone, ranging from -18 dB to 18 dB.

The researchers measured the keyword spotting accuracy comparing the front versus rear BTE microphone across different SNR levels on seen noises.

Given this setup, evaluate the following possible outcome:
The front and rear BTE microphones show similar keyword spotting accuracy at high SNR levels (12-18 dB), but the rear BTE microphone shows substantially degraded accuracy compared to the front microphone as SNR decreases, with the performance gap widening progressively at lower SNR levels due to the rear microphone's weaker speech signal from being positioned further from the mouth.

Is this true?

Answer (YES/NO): NO